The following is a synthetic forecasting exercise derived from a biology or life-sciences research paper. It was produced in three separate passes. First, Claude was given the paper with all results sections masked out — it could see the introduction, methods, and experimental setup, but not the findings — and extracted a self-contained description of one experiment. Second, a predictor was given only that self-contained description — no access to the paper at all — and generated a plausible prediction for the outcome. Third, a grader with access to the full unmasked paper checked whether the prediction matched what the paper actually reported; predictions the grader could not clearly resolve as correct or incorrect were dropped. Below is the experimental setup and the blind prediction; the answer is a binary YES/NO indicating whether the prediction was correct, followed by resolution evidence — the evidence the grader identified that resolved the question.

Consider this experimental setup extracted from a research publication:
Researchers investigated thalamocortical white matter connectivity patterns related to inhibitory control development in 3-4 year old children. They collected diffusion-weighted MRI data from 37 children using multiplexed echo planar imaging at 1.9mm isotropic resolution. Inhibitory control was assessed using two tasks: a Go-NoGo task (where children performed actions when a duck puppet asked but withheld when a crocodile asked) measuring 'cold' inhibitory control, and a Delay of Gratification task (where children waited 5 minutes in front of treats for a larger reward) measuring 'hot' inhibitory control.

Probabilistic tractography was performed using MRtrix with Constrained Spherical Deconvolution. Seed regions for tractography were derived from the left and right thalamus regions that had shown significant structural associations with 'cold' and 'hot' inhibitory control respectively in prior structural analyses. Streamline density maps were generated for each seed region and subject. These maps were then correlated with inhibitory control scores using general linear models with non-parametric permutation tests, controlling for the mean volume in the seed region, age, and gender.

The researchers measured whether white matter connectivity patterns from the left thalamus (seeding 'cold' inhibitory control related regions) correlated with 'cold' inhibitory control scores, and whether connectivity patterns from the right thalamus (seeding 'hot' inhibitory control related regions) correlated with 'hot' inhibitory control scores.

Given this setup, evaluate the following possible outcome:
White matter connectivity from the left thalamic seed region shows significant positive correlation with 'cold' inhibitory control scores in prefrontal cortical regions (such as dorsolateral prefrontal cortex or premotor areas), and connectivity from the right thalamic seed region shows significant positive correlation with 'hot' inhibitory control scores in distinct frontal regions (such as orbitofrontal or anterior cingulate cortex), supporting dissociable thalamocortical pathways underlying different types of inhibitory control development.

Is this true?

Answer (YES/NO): NO